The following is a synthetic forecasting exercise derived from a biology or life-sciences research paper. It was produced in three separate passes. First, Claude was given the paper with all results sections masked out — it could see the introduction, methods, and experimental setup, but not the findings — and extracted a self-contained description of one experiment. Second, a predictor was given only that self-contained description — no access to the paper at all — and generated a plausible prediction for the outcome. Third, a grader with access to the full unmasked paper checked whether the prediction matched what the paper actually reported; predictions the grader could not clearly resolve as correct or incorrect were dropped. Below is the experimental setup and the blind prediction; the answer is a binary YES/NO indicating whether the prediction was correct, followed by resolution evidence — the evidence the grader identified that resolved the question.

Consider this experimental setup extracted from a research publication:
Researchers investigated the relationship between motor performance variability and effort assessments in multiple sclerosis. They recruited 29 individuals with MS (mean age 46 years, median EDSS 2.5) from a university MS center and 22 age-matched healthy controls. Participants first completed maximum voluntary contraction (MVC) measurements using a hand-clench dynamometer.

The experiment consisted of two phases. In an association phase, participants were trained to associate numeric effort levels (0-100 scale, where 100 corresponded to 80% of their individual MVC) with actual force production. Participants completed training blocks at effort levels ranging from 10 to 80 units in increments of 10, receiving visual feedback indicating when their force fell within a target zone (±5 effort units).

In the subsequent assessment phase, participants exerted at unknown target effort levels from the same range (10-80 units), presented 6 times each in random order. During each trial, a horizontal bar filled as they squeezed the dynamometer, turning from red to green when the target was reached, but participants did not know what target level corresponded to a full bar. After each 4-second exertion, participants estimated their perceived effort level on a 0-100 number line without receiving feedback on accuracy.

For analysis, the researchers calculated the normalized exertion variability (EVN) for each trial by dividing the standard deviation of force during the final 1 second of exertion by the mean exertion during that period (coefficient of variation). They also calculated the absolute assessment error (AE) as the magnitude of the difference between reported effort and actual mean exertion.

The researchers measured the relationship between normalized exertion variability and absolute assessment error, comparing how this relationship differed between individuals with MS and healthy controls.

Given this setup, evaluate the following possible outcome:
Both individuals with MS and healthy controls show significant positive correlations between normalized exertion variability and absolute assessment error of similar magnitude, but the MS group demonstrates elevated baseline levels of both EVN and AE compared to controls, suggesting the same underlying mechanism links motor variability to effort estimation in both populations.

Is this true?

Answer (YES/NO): NO